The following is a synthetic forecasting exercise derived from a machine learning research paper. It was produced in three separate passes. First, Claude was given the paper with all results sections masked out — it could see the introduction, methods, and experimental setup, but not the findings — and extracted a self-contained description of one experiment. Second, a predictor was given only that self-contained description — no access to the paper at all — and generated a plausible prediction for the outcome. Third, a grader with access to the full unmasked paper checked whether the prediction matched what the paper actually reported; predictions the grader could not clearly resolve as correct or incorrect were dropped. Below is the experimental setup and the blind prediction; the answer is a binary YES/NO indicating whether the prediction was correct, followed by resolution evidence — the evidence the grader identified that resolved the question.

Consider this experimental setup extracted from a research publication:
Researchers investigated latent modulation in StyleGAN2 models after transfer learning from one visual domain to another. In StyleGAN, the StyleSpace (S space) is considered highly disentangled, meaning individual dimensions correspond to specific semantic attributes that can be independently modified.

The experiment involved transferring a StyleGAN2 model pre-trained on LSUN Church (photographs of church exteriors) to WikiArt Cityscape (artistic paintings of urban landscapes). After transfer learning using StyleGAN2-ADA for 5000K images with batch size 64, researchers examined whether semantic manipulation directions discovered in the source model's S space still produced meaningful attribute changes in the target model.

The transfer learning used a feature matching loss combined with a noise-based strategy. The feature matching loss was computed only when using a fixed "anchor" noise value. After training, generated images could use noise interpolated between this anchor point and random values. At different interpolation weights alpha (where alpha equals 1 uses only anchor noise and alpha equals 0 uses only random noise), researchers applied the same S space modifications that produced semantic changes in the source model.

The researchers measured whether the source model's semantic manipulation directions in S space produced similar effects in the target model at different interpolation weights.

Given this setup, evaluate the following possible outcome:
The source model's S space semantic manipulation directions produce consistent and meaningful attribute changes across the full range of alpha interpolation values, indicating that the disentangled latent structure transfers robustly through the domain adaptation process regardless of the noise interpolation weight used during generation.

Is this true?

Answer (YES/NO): NO